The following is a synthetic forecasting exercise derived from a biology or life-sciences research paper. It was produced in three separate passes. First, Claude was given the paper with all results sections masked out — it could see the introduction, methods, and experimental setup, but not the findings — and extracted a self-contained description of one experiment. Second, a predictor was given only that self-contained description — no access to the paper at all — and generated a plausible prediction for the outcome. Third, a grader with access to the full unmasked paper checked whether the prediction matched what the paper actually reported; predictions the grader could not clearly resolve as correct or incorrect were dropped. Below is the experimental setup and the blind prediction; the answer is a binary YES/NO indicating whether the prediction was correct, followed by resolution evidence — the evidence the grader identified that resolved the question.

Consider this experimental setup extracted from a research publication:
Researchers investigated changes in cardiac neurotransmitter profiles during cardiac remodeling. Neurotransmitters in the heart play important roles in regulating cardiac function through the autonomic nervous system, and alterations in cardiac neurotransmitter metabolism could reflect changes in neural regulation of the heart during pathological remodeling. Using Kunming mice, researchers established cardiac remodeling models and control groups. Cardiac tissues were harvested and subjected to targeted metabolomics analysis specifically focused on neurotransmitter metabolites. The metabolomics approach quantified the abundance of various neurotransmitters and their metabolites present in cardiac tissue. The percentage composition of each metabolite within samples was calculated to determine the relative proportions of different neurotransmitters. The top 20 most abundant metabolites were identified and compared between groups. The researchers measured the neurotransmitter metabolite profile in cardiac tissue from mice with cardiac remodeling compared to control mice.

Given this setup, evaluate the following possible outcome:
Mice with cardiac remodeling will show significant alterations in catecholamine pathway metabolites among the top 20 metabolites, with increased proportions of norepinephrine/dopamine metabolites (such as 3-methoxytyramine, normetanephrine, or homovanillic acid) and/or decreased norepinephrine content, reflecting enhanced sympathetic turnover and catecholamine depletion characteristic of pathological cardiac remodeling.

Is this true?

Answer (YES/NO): YES